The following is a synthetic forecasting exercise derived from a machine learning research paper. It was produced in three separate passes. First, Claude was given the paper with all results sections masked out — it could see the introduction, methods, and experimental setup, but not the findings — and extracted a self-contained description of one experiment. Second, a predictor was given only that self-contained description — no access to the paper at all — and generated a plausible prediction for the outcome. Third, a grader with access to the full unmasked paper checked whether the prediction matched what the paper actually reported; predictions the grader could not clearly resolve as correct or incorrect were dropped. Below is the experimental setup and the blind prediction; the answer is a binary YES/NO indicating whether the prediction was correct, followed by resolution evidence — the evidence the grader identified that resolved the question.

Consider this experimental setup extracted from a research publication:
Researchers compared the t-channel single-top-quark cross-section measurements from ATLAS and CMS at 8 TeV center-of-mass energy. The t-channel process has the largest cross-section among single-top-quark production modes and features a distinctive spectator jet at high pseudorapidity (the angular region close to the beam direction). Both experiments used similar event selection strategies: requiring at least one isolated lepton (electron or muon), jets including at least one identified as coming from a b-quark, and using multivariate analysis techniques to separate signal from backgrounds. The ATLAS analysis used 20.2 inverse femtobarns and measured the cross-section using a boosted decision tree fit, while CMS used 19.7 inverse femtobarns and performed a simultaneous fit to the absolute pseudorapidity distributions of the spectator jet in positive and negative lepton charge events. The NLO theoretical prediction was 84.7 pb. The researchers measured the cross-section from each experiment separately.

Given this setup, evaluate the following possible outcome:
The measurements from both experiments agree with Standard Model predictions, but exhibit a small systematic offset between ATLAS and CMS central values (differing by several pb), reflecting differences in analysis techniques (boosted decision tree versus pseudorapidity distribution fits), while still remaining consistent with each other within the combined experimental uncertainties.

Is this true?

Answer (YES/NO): NO